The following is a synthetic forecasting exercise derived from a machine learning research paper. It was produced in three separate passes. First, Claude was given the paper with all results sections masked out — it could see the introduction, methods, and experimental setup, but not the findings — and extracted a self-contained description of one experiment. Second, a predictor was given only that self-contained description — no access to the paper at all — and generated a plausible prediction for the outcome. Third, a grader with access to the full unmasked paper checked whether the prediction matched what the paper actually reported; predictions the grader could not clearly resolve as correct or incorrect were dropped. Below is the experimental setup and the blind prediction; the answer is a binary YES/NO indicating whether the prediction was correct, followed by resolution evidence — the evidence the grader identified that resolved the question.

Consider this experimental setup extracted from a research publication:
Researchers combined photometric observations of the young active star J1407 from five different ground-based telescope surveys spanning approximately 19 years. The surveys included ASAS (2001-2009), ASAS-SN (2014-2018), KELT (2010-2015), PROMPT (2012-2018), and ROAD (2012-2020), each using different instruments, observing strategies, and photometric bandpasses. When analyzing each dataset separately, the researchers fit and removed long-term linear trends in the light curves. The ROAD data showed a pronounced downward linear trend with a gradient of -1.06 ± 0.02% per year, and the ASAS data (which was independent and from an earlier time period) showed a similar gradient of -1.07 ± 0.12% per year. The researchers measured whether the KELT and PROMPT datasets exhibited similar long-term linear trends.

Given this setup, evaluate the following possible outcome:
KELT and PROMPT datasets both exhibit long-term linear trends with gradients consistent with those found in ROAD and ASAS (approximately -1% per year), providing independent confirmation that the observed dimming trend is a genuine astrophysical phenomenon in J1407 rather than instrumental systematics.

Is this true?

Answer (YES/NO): NO